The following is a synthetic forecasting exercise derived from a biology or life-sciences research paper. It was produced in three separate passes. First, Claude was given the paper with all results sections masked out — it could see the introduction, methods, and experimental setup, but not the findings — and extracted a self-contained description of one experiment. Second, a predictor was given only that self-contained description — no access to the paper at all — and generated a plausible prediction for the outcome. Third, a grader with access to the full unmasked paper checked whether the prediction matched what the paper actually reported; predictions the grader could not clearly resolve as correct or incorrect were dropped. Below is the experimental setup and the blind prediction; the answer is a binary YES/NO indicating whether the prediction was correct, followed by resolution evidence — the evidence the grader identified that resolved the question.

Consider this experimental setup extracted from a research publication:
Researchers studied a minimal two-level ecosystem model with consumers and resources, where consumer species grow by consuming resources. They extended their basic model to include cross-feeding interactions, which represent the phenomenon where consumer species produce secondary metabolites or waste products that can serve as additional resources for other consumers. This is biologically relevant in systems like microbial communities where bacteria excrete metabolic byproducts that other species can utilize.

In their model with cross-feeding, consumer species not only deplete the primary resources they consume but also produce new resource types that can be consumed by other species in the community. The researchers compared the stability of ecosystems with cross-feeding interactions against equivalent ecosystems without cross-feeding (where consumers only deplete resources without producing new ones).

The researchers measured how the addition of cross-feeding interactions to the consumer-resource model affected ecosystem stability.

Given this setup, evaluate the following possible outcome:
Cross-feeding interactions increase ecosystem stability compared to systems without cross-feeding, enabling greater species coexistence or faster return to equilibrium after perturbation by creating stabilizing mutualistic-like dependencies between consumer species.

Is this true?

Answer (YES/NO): NO